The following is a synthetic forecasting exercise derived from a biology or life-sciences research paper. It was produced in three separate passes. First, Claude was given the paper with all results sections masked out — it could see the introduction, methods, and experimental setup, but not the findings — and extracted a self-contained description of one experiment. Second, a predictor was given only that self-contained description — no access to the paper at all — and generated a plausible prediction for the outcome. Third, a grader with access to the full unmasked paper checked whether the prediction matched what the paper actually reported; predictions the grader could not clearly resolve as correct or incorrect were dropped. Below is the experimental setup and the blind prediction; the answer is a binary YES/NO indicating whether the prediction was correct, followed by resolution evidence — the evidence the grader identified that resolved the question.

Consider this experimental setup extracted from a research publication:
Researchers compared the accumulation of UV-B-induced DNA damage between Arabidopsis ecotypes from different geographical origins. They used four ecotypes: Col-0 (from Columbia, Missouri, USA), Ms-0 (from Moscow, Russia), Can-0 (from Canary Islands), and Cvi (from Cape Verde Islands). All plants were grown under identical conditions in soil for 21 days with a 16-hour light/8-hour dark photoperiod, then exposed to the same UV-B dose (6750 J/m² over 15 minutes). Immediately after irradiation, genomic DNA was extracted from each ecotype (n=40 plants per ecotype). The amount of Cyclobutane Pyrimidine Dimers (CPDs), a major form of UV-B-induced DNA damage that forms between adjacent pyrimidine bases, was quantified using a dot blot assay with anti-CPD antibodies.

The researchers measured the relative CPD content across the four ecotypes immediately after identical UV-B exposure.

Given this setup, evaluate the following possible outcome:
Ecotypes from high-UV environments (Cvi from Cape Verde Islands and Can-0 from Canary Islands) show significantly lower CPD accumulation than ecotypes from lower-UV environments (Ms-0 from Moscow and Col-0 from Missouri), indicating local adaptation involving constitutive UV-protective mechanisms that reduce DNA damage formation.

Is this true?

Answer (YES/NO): NO